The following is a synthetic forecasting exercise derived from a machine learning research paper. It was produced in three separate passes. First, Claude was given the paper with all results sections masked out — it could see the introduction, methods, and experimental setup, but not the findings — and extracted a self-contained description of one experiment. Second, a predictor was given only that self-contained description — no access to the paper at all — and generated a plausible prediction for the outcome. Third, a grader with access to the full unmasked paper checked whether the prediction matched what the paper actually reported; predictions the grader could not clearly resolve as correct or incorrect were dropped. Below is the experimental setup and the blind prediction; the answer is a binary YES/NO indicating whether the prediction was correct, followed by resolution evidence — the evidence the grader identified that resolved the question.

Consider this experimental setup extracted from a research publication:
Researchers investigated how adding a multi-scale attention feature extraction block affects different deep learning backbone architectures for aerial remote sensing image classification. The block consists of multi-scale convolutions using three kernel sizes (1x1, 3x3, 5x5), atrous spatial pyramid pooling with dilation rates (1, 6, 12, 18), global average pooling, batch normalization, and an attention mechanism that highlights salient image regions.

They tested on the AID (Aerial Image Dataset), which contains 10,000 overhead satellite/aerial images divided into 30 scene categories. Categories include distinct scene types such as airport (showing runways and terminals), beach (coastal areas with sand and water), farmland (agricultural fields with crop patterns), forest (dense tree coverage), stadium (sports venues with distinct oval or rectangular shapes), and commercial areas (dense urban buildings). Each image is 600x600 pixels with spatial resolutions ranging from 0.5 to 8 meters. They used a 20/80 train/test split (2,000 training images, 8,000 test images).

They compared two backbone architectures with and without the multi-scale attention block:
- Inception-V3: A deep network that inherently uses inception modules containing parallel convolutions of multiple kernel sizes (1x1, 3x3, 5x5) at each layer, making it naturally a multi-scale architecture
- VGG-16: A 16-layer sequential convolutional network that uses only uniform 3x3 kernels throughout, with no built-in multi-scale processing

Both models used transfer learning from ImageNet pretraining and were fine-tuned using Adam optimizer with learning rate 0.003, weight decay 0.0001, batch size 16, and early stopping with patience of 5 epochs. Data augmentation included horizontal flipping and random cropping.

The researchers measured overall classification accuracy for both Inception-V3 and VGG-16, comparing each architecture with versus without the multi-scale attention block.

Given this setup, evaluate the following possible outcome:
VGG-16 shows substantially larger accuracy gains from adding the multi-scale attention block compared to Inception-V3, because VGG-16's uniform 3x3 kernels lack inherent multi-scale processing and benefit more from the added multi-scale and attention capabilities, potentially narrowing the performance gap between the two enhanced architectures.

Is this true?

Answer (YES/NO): YES